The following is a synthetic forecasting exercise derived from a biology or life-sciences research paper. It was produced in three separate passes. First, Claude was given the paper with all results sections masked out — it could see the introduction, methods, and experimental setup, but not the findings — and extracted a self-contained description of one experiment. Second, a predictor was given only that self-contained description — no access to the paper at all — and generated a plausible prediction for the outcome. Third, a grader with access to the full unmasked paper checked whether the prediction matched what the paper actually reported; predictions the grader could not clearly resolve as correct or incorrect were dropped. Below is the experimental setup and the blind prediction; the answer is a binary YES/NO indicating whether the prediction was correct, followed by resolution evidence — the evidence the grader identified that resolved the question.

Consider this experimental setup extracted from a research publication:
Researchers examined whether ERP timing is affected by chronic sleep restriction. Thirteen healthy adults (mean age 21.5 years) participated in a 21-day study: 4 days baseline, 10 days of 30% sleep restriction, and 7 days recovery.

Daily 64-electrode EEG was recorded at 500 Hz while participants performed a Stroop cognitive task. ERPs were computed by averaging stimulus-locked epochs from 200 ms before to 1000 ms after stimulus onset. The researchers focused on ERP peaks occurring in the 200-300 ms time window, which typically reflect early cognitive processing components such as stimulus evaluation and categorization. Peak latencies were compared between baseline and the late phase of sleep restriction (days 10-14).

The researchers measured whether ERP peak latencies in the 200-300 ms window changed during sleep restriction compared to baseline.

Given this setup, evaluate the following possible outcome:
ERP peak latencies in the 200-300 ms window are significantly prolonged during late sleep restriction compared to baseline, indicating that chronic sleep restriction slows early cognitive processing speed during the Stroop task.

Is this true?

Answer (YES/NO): NO